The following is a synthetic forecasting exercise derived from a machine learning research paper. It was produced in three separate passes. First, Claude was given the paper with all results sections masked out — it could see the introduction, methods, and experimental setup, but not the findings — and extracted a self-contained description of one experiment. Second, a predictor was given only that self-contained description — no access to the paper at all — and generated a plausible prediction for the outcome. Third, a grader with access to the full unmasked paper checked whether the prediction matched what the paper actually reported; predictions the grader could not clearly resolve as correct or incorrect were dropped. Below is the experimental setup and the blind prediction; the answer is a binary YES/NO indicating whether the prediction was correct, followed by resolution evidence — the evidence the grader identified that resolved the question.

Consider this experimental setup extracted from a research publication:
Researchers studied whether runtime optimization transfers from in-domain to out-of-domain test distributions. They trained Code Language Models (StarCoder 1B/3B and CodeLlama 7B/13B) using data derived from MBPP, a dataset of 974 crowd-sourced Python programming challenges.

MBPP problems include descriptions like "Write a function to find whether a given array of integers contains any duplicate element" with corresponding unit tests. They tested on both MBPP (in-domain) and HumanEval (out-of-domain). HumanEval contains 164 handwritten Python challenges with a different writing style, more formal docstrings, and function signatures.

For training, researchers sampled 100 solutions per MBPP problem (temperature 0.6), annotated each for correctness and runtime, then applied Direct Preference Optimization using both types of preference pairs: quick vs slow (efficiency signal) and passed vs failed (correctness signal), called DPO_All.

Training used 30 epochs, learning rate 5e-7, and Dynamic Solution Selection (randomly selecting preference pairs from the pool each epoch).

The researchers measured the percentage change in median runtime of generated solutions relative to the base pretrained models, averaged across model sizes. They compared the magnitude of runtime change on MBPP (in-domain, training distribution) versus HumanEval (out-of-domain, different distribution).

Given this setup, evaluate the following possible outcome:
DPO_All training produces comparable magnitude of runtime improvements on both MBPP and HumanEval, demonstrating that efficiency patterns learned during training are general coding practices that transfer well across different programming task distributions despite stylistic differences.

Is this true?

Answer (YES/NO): NO